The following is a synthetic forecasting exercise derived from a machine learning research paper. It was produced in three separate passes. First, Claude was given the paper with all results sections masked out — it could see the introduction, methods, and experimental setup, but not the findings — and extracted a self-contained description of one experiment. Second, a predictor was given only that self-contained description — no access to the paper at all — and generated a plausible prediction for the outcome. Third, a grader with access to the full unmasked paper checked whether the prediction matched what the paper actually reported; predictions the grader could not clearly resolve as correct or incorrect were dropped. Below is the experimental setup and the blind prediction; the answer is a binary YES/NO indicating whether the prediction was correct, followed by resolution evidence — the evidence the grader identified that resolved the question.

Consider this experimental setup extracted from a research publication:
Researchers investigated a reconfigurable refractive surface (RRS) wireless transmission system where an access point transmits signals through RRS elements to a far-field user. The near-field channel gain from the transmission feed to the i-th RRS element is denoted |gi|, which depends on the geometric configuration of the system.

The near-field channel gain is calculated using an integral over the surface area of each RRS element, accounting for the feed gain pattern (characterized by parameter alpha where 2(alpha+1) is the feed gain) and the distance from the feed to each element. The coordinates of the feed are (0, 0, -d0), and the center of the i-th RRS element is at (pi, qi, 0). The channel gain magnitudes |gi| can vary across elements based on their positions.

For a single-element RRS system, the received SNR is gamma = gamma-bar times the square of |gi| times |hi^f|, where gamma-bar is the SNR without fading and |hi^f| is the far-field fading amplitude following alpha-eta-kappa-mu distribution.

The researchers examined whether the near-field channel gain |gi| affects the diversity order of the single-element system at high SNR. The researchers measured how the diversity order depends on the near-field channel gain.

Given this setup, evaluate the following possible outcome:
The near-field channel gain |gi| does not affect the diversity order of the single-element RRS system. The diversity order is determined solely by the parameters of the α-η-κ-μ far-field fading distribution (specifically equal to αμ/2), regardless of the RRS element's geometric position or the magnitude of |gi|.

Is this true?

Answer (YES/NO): YES